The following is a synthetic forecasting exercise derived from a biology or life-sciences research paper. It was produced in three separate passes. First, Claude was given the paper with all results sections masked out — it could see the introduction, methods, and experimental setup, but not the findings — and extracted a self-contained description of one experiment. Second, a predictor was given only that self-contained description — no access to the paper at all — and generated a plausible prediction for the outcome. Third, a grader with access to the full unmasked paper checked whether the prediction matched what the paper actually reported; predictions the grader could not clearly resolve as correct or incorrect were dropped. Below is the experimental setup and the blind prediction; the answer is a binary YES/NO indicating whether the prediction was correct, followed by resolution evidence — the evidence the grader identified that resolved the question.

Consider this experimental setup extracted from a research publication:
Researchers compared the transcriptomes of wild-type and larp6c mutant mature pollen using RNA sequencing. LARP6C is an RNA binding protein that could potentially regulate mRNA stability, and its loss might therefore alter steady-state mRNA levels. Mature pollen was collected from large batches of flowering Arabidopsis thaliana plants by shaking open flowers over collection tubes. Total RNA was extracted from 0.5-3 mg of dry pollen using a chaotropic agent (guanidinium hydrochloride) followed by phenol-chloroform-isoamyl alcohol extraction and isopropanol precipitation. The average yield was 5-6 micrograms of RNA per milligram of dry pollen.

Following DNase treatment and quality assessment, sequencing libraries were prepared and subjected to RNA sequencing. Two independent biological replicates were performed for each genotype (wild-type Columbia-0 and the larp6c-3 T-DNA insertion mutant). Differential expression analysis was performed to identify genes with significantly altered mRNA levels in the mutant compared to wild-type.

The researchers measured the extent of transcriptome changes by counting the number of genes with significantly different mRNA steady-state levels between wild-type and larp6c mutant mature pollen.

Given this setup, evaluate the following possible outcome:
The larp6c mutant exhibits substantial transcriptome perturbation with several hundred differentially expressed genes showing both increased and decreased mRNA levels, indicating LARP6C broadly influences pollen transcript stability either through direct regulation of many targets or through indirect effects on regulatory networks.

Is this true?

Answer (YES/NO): YES